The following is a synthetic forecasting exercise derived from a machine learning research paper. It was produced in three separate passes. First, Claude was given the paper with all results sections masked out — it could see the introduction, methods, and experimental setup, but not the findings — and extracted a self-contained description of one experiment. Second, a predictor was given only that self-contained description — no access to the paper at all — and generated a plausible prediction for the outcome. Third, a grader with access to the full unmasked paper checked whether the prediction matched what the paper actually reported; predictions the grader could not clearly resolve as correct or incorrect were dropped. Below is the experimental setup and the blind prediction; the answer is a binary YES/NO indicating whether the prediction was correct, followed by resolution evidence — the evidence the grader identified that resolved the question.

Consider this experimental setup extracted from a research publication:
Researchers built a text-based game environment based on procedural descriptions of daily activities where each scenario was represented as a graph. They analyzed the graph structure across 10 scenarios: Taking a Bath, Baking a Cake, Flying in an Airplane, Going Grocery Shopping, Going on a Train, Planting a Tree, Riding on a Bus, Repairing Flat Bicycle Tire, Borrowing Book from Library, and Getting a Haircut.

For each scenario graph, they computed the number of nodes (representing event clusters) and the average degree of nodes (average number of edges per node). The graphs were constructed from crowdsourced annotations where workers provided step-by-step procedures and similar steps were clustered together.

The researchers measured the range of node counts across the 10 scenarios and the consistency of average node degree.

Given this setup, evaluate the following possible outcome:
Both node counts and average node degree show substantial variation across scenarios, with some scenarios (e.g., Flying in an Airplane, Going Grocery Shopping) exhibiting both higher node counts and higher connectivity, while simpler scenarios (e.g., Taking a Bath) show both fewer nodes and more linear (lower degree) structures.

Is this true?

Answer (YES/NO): NO